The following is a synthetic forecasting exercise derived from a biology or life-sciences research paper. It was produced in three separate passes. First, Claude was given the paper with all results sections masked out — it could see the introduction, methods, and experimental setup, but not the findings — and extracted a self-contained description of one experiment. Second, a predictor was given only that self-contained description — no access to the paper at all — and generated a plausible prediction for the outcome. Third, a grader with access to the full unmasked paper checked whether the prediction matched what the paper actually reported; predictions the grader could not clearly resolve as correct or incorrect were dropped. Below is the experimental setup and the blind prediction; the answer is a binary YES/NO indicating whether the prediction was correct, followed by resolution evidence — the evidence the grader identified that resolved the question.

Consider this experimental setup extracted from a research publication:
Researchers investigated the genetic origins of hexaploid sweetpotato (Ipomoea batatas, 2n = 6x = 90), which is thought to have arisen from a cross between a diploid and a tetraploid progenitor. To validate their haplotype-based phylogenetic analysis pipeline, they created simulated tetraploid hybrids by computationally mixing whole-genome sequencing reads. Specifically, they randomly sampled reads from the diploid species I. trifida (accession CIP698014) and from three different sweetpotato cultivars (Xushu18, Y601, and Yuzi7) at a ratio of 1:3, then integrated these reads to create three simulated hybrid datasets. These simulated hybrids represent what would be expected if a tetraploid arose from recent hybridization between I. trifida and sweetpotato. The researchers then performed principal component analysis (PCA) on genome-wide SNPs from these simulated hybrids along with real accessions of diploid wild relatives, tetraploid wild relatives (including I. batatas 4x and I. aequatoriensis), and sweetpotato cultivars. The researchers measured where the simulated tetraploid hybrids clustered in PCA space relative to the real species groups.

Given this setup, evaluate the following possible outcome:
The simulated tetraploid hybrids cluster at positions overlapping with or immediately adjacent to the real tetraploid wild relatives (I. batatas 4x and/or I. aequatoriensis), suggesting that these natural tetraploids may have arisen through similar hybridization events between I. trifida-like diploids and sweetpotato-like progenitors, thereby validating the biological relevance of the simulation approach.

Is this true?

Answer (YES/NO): NO